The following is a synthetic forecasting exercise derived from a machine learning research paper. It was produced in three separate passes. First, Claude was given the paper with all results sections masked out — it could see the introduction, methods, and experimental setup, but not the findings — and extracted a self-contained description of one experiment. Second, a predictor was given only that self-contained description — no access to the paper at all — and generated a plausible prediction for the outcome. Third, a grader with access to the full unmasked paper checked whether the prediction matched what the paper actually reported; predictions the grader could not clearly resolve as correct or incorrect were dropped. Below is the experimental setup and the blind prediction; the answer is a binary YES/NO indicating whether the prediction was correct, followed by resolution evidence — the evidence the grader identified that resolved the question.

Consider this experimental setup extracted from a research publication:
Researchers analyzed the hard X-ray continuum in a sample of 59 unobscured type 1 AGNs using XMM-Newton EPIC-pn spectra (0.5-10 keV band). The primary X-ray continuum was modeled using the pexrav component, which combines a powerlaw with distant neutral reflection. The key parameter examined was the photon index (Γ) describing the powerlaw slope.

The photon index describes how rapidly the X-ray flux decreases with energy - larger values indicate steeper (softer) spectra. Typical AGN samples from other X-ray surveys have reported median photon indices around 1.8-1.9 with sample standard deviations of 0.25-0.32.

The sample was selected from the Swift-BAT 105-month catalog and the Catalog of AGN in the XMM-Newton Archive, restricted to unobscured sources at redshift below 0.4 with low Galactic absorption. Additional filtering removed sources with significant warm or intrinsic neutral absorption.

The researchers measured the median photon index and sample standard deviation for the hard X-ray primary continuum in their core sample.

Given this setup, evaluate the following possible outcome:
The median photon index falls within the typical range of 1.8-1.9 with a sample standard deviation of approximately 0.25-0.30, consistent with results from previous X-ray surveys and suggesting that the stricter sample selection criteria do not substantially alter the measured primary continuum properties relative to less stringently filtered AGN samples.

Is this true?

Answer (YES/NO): YES